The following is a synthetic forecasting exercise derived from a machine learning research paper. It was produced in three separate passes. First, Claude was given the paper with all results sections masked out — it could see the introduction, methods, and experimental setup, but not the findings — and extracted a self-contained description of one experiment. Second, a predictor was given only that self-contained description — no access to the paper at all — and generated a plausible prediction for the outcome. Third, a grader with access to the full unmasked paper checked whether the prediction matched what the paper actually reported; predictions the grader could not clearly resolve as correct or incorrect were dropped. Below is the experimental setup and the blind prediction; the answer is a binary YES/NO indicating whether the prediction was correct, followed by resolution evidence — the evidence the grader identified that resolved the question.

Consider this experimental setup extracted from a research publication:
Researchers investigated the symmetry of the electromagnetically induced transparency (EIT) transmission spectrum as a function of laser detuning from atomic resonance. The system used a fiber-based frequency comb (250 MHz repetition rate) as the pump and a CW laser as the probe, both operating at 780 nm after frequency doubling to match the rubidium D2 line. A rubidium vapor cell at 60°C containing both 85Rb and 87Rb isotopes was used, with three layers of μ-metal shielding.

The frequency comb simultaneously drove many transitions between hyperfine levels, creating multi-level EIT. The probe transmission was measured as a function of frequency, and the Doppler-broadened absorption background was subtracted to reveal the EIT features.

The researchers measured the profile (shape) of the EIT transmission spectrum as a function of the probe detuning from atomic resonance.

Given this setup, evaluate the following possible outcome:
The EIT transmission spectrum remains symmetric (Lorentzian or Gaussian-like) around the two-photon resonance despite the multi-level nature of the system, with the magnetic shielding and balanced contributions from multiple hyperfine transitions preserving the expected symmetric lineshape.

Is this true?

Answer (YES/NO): NO